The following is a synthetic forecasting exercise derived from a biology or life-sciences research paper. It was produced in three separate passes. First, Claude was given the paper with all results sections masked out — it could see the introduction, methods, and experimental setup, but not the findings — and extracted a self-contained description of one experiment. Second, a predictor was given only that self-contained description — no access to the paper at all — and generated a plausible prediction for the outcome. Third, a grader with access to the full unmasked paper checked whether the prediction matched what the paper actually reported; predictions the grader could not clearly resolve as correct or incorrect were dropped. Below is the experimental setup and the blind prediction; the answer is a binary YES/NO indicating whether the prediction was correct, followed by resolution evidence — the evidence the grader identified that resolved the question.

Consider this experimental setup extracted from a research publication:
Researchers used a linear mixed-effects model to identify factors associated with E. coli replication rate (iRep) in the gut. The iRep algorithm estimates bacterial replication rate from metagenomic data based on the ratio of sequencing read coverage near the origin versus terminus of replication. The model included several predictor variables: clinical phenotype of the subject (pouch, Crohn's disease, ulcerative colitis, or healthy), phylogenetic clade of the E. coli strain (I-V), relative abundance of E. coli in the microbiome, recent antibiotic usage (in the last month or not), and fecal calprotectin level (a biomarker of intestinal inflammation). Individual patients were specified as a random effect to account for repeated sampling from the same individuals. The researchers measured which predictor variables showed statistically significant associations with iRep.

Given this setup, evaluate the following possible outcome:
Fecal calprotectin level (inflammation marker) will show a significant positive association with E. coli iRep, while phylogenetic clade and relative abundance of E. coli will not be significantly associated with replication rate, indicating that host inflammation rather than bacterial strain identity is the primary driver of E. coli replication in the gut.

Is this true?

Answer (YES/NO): NO